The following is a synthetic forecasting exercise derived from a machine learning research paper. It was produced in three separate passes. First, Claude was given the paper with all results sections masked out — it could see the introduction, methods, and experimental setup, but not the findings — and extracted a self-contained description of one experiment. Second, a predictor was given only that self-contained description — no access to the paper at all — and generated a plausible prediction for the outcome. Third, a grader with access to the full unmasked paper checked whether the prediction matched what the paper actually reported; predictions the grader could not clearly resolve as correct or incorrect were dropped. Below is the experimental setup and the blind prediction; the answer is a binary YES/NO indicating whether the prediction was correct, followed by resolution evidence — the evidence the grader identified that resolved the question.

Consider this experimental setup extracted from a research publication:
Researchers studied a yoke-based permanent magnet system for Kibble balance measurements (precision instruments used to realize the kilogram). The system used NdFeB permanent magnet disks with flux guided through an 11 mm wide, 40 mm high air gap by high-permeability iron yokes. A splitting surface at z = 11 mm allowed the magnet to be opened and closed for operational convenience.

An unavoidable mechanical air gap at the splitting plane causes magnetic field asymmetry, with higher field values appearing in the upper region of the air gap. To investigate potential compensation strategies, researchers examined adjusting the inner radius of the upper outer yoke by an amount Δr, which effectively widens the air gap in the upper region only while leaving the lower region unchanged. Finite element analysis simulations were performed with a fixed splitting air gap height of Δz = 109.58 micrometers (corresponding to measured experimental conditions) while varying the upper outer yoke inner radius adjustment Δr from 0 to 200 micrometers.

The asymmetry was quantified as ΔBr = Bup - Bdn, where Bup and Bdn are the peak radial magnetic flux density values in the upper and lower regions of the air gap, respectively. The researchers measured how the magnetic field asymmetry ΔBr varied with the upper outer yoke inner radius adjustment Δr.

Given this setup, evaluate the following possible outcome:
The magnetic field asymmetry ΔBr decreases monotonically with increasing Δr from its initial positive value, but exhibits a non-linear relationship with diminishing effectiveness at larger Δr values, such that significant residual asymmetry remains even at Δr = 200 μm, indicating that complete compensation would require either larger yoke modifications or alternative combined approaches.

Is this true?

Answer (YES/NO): NO